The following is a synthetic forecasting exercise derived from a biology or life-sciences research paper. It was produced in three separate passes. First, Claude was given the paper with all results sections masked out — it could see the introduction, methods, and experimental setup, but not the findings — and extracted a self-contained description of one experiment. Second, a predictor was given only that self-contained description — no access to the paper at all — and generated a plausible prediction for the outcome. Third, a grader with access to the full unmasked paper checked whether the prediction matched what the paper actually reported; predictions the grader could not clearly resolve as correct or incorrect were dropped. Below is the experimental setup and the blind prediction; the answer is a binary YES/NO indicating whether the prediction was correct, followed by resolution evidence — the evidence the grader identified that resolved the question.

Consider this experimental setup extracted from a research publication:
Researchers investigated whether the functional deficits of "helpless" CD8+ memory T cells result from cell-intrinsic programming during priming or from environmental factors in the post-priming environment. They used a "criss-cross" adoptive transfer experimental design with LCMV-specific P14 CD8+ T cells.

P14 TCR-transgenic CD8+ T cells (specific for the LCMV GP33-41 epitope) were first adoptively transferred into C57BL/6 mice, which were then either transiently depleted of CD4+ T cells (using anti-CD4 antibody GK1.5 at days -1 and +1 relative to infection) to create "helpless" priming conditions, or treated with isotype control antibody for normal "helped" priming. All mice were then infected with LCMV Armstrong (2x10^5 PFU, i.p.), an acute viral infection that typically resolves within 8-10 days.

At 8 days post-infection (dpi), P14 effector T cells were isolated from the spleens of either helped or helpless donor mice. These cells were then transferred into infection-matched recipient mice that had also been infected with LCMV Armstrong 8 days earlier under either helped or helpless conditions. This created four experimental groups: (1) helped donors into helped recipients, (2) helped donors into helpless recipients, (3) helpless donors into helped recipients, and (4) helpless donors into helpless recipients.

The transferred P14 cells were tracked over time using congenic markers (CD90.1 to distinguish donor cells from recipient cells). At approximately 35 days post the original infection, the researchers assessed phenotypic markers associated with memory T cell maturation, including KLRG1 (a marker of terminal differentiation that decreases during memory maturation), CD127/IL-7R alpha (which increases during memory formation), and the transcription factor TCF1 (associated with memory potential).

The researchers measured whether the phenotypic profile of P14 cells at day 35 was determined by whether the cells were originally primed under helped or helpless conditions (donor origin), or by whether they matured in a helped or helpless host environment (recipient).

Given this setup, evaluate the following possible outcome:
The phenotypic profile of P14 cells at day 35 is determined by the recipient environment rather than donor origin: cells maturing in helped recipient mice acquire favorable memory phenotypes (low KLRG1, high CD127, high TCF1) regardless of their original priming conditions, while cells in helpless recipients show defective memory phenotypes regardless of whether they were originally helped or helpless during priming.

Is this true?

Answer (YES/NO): YES